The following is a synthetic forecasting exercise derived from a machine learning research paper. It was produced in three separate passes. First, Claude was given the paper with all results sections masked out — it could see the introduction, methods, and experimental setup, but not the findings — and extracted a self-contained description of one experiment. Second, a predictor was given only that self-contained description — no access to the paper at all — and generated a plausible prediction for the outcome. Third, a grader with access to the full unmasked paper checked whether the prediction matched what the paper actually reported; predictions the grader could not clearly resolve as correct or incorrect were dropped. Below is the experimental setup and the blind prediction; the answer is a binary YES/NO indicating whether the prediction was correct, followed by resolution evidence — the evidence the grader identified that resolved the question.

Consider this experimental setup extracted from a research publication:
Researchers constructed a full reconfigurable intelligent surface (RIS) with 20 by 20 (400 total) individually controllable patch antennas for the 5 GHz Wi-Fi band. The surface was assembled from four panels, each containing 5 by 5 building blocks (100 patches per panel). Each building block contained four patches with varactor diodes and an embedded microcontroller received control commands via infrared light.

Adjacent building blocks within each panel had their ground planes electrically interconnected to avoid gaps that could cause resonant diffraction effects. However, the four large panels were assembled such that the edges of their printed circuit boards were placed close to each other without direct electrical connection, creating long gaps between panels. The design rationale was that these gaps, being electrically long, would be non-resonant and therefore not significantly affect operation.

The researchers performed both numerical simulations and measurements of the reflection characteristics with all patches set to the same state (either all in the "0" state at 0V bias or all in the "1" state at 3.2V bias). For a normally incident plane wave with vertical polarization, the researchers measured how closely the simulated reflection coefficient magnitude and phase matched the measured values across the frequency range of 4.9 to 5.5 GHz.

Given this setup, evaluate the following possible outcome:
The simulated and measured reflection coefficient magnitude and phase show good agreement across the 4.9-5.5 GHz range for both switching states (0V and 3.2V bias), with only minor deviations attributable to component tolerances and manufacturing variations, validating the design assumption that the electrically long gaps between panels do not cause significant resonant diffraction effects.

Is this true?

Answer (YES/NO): YES